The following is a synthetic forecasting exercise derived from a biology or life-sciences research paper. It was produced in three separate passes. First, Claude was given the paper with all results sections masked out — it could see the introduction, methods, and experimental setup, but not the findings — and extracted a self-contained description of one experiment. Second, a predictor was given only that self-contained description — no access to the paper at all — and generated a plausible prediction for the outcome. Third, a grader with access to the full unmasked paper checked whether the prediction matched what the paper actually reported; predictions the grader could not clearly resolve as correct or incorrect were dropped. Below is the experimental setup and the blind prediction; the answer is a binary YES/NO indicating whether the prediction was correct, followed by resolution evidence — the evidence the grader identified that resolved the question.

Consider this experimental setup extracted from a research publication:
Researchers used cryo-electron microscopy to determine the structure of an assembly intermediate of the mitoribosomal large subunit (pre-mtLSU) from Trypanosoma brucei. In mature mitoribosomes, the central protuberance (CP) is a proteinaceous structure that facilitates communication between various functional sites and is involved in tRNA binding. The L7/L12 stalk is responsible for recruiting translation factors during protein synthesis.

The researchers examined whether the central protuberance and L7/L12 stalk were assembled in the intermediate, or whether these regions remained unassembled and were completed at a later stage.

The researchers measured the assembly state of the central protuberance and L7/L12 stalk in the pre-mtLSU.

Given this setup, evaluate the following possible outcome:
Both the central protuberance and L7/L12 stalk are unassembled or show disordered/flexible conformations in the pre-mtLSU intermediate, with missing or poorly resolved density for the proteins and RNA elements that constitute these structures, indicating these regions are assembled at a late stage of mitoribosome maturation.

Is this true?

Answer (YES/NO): YES